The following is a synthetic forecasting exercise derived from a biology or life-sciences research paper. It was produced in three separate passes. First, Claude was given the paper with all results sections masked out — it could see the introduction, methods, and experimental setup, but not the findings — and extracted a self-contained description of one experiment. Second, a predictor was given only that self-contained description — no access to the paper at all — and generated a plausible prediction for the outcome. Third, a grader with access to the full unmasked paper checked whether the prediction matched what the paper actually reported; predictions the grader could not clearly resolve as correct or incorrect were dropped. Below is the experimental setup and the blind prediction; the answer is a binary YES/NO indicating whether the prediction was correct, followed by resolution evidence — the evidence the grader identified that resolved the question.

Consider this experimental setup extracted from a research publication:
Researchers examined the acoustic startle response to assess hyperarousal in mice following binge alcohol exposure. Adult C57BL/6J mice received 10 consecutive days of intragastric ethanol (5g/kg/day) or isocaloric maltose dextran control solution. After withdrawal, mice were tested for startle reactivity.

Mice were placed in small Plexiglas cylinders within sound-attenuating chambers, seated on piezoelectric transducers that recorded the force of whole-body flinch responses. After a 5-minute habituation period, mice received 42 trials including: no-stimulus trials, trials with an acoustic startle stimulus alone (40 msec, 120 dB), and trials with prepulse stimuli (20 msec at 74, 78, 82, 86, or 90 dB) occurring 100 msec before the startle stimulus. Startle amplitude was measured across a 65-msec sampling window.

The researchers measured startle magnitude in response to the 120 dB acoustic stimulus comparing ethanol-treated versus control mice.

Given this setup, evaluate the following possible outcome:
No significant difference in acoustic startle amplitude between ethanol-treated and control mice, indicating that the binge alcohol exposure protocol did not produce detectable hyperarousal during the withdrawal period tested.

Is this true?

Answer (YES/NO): NO